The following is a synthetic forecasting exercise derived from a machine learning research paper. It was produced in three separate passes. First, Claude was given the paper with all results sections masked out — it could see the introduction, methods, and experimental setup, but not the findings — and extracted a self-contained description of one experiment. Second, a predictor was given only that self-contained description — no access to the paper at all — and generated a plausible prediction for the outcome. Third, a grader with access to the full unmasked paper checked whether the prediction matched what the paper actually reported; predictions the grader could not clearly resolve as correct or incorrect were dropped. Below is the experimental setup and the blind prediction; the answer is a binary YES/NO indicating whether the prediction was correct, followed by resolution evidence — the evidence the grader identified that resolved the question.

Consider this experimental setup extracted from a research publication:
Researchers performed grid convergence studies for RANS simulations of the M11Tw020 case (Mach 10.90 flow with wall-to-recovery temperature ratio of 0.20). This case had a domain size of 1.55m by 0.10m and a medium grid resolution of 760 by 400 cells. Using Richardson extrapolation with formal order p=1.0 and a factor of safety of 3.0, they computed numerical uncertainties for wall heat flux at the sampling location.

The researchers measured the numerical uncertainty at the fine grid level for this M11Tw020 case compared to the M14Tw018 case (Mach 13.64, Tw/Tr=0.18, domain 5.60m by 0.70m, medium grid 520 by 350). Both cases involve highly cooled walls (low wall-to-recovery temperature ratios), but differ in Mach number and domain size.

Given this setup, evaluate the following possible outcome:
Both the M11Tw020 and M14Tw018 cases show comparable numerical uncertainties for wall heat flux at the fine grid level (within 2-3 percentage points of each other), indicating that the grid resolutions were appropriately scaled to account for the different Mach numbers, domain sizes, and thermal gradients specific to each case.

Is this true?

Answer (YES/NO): NO